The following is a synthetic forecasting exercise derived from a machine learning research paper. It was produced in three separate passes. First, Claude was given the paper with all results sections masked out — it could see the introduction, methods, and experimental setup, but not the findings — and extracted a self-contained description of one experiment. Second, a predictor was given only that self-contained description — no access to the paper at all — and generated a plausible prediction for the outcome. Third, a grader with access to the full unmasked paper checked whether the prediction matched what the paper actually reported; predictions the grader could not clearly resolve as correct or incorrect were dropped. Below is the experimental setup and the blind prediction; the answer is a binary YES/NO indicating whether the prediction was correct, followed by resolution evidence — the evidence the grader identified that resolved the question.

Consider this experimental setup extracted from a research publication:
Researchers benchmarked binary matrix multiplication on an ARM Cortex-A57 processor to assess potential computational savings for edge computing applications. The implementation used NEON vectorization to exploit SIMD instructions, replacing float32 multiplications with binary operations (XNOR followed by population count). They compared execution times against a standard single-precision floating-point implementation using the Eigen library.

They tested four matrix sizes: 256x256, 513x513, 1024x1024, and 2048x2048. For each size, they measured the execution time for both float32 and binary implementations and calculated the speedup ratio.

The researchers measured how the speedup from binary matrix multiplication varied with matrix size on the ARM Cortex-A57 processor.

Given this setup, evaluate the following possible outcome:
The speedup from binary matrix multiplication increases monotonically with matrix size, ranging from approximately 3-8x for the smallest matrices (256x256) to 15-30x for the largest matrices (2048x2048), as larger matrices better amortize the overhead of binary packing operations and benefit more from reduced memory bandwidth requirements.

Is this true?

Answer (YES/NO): NO